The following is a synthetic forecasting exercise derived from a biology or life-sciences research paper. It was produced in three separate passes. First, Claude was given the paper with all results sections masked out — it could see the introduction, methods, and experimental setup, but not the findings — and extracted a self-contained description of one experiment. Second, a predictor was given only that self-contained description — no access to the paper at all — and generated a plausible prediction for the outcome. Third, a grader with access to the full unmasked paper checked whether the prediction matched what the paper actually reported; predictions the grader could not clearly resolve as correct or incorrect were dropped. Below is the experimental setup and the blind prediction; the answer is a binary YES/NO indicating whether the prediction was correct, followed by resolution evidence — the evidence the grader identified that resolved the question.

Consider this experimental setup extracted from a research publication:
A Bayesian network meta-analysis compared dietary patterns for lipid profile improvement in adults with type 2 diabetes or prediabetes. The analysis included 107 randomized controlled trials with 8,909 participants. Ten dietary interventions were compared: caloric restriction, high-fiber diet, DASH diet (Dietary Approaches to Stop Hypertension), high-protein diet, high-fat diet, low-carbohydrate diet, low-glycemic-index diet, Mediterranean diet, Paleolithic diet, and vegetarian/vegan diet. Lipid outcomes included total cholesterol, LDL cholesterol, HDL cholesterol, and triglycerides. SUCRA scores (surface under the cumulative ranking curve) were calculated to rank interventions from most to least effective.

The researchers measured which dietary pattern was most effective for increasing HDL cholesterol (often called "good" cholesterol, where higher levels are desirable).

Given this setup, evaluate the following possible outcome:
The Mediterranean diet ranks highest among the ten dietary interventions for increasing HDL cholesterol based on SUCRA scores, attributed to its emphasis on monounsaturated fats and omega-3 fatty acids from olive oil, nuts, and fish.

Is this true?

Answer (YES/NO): NO